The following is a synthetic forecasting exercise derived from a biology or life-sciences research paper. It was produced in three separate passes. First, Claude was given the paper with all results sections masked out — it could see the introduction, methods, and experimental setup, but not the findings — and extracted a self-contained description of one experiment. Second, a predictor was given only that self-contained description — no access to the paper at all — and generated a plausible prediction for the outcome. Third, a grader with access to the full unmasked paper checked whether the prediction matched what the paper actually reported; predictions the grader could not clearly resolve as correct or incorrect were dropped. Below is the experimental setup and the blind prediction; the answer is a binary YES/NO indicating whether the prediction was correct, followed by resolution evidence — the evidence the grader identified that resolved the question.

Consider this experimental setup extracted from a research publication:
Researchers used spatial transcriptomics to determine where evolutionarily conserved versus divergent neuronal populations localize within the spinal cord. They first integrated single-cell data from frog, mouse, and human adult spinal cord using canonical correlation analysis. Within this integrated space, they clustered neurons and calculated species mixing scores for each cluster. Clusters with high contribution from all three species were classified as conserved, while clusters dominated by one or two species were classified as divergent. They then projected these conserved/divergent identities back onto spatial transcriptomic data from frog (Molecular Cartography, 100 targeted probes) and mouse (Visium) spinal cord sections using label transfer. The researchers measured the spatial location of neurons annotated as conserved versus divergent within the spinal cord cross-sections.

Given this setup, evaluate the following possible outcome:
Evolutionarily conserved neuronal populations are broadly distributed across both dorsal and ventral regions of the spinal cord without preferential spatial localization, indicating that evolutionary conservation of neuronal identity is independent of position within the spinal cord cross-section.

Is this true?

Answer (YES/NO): NO